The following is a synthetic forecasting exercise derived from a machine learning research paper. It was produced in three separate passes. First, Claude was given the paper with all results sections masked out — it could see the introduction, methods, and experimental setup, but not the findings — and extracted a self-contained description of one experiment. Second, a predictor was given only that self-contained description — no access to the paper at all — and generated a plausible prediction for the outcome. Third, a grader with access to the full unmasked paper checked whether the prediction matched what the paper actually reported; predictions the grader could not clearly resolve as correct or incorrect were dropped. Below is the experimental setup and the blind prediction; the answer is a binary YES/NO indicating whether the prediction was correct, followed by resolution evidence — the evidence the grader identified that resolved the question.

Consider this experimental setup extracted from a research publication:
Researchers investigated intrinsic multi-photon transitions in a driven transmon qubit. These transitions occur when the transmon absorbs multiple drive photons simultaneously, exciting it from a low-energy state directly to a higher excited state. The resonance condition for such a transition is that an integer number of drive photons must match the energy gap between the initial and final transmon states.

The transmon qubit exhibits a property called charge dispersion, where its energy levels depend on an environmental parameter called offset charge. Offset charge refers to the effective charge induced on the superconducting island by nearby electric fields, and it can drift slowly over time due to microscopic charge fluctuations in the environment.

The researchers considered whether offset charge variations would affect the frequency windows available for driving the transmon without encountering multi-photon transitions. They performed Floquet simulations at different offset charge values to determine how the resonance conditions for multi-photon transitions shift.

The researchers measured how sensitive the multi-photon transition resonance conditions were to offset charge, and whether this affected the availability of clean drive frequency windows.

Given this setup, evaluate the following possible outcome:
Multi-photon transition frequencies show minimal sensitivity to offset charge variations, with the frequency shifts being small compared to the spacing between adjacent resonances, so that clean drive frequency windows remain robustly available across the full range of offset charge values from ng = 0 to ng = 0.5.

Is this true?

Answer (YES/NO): NO